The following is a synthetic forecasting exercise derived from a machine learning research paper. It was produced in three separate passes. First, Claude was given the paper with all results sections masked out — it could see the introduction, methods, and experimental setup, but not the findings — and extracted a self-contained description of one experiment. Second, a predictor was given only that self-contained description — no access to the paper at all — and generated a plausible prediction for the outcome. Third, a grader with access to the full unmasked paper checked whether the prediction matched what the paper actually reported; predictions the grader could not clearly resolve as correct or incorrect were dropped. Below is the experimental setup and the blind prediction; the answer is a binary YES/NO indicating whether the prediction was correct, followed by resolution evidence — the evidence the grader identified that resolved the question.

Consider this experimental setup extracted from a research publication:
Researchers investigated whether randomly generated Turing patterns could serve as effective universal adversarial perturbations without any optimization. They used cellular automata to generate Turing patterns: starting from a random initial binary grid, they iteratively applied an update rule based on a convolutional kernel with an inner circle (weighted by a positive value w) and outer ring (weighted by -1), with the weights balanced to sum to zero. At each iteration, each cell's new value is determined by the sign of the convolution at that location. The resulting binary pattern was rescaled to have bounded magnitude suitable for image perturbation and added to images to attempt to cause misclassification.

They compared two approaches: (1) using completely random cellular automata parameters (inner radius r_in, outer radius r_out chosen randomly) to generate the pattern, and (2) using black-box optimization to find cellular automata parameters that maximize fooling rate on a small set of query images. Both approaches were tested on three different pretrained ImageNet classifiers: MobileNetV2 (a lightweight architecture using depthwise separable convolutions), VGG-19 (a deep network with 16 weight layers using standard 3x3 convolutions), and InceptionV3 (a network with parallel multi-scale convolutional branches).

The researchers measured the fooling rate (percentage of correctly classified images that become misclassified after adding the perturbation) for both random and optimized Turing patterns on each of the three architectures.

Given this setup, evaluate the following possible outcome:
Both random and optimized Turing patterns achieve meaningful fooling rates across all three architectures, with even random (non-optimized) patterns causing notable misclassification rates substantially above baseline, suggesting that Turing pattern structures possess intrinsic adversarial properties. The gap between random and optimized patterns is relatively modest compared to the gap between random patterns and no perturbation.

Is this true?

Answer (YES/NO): YES